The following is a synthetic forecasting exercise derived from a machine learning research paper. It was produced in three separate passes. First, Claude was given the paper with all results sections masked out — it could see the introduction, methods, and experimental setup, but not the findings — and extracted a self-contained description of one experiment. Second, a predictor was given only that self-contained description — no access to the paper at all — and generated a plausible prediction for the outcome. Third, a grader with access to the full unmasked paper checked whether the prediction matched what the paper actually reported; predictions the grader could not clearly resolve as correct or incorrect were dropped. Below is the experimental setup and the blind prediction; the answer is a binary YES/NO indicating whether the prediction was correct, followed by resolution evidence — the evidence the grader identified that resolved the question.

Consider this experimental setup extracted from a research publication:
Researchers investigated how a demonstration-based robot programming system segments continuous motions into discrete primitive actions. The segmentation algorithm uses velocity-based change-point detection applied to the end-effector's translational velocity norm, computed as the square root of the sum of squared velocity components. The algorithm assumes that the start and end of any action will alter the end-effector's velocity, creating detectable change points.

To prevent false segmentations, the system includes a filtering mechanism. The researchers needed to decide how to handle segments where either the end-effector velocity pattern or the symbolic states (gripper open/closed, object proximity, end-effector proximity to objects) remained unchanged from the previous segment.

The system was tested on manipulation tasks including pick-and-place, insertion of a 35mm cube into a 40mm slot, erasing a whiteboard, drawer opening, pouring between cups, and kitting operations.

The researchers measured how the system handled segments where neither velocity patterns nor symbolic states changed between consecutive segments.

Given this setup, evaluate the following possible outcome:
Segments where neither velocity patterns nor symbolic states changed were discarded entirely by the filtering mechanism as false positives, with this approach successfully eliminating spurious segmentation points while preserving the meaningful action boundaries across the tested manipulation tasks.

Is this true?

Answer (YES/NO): YES